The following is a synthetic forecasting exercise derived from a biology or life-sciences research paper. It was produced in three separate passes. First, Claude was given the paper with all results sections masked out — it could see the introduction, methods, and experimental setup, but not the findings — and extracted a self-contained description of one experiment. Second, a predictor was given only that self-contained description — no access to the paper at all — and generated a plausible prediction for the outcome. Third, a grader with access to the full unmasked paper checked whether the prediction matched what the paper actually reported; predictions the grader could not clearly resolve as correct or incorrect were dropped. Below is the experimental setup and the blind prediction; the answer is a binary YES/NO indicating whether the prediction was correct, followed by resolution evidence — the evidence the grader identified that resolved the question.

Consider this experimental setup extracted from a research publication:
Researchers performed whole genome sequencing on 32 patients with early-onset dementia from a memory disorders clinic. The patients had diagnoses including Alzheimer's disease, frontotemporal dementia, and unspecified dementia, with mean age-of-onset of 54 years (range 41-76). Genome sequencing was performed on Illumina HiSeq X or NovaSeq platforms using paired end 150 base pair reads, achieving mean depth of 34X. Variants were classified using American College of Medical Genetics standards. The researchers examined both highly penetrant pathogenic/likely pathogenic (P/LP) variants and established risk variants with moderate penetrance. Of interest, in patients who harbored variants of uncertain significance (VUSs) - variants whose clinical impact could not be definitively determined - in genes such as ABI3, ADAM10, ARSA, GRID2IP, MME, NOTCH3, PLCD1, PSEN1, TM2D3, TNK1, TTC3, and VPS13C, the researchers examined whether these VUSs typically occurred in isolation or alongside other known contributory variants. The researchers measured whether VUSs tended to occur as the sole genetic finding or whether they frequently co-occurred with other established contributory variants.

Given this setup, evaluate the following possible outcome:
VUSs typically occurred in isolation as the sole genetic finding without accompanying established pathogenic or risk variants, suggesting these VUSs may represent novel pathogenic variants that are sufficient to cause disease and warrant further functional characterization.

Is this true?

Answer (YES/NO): NO